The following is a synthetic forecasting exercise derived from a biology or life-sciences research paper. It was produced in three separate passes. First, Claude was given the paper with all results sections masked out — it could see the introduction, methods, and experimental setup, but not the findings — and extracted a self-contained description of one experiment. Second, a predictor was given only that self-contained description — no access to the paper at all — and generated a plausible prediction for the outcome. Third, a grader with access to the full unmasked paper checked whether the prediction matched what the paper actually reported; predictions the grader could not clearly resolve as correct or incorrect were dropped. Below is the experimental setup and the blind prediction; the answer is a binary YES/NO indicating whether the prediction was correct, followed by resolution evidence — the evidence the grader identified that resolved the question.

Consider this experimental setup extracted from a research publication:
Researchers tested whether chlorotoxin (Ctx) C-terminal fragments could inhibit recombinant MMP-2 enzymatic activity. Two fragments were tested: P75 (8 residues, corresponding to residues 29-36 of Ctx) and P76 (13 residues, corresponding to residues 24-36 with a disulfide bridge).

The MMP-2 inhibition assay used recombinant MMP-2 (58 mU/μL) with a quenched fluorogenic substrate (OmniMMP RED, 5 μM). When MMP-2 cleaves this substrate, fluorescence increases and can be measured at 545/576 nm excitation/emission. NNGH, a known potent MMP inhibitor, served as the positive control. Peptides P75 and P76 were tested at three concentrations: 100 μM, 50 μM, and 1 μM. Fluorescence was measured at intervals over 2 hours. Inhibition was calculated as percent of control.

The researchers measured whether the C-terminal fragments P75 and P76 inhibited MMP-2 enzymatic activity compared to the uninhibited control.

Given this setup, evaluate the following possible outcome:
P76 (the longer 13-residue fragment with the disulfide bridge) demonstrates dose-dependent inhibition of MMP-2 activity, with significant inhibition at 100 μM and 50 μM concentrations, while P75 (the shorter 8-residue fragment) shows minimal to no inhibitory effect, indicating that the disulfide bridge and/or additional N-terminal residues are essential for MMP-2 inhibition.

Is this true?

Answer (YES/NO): NO